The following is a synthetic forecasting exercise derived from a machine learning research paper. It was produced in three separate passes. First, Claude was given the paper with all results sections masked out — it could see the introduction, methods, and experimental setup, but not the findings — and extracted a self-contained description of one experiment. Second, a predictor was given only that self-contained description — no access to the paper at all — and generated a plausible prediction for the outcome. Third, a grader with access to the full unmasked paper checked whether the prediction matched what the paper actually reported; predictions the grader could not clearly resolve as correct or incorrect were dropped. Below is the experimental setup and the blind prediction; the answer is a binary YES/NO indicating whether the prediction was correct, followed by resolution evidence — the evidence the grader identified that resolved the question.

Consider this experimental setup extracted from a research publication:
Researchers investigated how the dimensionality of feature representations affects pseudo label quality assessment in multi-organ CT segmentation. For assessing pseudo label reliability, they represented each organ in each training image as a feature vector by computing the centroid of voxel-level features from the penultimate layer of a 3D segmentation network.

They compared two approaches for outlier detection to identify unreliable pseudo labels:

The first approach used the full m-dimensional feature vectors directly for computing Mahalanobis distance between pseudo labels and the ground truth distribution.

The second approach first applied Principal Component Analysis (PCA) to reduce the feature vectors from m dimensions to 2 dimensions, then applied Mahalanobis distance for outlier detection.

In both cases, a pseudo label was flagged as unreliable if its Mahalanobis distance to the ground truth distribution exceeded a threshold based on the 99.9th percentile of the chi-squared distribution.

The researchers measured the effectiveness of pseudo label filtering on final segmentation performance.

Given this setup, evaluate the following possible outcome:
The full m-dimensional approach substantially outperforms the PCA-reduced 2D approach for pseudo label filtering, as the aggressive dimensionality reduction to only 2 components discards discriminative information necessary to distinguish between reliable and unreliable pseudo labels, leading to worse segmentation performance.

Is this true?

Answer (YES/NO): NO